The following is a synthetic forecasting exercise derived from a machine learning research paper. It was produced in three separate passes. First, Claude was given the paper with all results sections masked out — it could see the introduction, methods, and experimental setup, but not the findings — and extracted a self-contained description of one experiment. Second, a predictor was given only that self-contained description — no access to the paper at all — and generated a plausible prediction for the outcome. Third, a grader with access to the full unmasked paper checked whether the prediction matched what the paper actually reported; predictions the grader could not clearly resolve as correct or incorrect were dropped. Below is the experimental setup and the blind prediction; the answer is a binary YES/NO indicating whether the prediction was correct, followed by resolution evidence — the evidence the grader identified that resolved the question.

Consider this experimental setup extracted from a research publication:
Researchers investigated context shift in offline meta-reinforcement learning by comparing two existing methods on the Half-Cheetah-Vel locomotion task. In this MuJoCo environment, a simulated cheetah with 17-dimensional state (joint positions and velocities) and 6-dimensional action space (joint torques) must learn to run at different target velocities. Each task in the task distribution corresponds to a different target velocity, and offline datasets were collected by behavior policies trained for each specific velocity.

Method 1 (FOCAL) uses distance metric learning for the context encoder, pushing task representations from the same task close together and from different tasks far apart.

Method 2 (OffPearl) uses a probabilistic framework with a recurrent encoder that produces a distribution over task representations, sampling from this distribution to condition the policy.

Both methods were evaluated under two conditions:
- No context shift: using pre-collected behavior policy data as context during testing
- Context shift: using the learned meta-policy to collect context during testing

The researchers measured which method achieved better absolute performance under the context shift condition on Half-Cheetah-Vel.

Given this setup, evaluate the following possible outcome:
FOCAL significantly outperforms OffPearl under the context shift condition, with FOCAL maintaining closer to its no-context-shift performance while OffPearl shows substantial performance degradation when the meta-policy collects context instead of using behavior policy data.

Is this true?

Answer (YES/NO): YES